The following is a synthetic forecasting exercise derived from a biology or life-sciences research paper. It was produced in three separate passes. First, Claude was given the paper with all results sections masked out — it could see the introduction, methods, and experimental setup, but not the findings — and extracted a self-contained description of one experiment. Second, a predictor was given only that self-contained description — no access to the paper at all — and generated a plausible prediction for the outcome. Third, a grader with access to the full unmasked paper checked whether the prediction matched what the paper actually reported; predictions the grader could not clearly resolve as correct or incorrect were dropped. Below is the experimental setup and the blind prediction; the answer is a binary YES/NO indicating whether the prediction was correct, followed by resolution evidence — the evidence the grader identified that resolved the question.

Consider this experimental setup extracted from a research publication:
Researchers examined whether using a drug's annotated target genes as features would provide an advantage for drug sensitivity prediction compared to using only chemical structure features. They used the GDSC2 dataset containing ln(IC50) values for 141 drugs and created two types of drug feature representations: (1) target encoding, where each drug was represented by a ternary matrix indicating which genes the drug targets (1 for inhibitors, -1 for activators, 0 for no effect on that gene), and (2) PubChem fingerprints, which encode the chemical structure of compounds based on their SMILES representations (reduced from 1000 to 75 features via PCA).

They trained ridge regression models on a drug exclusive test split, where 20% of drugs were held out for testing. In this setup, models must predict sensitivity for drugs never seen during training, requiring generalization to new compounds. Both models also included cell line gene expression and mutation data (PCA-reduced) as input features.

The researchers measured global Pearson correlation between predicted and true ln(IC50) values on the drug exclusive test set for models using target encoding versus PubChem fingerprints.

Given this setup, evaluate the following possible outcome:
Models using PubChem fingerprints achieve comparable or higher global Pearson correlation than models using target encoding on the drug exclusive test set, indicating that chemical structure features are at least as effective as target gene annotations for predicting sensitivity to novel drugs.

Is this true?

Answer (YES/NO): YES